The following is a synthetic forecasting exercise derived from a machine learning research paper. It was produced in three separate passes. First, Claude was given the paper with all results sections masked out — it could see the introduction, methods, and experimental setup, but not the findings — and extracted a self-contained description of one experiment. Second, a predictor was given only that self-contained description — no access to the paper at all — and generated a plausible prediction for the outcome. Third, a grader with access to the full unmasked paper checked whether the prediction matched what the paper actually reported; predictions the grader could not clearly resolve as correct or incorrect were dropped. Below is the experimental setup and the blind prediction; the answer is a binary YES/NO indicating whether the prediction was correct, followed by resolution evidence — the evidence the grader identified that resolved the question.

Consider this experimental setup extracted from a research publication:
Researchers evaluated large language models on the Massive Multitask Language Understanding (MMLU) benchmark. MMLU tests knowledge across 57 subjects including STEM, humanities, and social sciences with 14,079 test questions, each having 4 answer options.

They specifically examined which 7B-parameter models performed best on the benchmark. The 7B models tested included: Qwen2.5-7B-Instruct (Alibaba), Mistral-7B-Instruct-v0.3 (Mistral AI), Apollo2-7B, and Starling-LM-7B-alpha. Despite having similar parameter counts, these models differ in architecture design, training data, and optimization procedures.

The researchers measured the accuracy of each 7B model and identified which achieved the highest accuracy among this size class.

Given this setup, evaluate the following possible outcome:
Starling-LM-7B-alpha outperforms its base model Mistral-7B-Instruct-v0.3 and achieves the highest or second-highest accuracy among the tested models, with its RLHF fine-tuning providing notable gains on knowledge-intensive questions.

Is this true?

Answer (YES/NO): NO